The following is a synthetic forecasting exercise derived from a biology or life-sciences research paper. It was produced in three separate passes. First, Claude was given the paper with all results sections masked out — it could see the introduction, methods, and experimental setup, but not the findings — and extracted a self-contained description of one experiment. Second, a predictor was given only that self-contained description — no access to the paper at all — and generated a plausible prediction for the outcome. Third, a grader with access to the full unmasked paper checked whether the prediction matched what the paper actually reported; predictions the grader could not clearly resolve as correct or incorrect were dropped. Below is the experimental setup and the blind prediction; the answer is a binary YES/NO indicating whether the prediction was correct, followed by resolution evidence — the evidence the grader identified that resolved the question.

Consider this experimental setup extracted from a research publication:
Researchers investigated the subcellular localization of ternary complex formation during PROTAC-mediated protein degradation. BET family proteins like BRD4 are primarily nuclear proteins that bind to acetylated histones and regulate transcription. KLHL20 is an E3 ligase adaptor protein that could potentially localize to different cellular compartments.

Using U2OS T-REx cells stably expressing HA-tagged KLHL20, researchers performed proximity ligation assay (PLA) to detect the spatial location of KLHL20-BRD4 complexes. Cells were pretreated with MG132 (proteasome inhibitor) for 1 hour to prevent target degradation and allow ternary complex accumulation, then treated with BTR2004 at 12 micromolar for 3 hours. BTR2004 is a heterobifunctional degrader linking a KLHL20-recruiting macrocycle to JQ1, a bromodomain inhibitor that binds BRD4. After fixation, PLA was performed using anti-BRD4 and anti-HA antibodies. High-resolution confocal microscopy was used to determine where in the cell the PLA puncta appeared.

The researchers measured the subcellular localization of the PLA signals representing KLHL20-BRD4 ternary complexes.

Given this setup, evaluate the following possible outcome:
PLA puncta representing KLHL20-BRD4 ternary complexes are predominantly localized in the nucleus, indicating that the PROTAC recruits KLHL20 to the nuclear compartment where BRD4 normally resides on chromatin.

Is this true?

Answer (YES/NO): NO